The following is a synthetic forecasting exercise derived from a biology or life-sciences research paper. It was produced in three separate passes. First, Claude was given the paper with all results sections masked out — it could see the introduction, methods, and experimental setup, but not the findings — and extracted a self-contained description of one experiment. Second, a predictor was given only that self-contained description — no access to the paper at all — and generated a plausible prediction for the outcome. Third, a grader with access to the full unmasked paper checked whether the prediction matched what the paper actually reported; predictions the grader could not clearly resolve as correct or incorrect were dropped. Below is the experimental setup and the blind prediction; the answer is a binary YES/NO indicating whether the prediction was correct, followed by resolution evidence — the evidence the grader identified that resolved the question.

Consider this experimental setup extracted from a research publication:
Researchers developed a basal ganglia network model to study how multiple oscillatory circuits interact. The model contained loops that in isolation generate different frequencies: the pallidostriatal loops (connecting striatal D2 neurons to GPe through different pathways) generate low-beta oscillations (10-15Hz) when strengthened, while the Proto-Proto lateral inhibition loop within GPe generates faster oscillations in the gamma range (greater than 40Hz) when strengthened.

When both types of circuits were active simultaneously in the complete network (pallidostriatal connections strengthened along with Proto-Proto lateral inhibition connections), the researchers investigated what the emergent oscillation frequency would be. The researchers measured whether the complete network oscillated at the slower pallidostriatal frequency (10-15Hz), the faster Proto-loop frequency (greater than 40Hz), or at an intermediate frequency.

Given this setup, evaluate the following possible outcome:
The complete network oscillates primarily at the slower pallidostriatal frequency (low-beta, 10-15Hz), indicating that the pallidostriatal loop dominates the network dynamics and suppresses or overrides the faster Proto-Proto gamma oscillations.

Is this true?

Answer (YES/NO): NO